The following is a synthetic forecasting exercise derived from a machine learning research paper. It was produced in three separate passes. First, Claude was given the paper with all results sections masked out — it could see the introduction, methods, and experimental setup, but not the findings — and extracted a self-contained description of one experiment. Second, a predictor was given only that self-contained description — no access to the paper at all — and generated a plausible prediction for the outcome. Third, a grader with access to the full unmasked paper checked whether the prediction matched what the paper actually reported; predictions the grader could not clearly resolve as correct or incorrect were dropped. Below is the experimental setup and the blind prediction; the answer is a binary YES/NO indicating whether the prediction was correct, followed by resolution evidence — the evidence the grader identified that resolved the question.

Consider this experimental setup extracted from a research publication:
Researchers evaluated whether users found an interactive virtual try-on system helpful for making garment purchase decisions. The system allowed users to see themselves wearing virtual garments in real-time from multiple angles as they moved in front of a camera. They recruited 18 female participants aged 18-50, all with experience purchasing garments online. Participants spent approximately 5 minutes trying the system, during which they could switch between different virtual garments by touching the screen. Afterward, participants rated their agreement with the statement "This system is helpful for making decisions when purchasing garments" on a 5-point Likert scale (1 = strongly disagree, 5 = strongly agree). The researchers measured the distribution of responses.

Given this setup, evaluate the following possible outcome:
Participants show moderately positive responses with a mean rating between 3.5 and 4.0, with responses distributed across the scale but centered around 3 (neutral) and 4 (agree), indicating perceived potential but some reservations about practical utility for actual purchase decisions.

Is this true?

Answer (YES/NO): NO